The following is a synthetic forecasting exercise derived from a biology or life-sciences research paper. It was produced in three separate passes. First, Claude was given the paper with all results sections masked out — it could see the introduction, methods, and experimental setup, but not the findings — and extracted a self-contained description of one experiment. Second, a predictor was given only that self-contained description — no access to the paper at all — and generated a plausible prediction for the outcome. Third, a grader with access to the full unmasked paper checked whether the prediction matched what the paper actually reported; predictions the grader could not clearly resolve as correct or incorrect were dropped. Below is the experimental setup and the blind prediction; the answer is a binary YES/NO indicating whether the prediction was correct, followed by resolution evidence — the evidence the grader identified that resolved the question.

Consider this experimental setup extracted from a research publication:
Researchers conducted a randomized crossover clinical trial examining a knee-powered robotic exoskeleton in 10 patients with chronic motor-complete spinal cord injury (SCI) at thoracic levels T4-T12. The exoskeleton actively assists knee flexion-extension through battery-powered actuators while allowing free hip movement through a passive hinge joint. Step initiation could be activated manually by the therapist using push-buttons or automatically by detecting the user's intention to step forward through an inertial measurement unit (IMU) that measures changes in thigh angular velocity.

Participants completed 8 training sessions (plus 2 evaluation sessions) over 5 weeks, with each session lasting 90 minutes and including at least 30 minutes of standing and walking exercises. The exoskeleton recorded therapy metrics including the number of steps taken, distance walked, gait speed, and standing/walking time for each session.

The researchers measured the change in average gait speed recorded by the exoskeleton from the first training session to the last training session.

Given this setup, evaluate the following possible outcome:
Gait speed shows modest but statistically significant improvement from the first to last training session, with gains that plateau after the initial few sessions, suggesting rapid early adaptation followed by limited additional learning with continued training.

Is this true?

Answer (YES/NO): NO